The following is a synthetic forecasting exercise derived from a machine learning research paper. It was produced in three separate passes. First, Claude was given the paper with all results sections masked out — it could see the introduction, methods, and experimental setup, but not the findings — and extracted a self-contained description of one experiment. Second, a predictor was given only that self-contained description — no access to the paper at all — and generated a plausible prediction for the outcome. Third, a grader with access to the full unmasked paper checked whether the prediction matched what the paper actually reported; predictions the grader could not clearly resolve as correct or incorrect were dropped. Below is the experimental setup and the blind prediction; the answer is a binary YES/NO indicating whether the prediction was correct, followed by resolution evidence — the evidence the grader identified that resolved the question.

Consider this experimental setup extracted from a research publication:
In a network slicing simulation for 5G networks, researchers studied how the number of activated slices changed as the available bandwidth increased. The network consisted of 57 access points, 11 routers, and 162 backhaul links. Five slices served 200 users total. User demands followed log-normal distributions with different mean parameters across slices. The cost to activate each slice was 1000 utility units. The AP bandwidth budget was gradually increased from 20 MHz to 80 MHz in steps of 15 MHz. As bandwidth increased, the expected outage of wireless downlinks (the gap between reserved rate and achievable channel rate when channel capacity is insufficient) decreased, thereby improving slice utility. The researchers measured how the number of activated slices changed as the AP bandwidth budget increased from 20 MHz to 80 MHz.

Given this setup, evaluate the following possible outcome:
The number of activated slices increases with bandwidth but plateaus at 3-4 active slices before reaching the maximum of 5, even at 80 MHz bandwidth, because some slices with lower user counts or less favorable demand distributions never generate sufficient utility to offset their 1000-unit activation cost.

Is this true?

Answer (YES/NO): YES